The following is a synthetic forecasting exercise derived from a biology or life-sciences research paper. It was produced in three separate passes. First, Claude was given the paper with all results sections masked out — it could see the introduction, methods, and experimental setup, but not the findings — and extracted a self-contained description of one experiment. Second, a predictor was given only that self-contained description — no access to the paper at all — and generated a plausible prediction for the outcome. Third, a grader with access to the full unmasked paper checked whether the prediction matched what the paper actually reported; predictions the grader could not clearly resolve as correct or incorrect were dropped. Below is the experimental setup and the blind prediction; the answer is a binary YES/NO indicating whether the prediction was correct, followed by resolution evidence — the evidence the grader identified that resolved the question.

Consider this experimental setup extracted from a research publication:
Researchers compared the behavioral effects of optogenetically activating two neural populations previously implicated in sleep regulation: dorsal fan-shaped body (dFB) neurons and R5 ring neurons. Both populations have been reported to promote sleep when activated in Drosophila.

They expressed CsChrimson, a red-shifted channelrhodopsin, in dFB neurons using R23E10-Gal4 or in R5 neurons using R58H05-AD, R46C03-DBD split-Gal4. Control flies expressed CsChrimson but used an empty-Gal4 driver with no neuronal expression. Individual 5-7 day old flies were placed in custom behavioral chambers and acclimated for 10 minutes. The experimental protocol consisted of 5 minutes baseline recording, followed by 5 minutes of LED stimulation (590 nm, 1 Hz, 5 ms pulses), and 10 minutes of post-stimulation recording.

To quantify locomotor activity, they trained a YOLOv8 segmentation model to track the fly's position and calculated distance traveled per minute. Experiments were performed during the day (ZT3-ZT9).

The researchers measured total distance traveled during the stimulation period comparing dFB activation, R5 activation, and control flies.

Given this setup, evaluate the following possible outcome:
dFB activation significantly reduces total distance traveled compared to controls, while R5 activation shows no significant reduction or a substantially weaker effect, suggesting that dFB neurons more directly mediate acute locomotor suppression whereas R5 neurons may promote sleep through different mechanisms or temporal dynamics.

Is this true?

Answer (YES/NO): NO